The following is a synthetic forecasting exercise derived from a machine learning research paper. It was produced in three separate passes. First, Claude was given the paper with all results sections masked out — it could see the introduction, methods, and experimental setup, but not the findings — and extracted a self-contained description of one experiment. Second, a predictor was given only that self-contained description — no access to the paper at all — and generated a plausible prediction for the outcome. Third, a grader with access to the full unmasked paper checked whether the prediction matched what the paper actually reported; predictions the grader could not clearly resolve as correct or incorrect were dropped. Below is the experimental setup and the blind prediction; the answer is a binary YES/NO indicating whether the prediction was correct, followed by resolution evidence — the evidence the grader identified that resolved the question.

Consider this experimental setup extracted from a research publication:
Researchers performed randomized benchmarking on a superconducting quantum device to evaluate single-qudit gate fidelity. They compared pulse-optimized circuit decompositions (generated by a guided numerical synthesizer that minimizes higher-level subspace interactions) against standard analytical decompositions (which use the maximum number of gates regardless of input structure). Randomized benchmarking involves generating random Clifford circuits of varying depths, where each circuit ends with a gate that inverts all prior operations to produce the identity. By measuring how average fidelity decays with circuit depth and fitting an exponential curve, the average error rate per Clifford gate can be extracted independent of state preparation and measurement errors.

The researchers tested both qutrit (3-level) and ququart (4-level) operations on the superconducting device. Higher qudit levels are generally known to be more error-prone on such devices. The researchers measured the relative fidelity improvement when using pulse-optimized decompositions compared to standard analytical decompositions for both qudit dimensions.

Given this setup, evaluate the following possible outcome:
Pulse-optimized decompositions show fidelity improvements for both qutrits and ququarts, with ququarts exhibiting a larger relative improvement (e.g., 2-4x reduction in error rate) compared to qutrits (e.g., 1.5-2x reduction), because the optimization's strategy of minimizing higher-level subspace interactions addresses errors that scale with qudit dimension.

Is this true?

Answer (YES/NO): YES